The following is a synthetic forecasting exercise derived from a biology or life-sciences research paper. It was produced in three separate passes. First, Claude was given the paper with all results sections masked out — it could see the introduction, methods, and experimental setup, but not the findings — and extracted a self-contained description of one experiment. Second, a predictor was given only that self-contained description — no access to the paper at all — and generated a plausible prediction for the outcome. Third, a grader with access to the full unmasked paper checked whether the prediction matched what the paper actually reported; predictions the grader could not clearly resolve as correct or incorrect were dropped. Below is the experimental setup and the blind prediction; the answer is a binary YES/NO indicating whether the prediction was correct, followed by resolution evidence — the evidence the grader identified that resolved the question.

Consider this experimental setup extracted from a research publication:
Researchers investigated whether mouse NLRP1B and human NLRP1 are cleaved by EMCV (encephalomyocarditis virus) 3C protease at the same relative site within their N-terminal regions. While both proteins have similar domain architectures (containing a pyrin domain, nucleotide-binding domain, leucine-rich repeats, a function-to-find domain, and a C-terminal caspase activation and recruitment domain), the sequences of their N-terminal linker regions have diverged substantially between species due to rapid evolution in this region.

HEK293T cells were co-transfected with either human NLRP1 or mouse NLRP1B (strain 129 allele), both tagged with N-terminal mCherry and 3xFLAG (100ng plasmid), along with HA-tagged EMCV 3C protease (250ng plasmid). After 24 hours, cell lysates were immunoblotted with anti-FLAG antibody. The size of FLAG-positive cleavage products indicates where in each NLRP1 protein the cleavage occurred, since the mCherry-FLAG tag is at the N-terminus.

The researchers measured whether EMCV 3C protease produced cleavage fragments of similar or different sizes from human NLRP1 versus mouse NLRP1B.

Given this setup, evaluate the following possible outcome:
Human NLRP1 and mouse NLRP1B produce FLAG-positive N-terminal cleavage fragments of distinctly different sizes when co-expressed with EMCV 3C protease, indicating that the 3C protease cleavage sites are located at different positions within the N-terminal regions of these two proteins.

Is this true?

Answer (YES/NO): NO